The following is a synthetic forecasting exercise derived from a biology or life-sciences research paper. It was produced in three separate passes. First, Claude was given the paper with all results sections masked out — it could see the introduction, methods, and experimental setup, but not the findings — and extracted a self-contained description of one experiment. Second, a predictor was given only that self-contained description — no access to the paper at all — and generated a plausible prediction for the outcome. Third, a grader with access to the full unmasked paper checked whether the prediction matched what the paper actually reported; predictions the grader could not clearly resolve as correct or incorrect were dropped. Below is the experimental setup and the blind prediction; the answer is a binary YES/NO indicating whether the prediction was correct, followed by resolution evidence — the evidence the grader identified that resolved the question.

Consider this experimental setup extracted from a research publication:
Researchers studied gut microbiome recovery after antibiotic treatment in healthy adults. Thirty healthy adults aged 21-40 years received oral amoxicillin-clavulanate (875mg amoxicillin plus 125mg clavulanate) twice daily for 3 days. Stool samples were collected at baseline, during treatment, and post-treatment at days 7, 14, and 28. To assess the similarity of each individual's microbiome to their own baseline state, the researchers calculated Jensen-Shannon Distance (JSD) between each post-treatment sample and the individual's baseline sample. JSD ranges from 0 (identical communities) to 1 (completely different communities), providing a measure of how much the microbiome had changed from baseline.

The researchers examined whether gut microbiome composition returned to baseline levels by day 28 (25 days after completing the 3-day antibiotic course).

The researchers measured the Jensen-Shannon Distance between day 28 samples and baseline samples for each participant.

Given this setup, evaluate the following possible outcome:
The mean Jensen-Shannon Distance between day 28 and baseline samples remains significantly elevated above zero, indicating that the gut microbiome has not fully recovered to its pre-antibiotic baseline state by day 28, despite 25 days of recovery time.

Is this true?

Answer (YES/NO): NO